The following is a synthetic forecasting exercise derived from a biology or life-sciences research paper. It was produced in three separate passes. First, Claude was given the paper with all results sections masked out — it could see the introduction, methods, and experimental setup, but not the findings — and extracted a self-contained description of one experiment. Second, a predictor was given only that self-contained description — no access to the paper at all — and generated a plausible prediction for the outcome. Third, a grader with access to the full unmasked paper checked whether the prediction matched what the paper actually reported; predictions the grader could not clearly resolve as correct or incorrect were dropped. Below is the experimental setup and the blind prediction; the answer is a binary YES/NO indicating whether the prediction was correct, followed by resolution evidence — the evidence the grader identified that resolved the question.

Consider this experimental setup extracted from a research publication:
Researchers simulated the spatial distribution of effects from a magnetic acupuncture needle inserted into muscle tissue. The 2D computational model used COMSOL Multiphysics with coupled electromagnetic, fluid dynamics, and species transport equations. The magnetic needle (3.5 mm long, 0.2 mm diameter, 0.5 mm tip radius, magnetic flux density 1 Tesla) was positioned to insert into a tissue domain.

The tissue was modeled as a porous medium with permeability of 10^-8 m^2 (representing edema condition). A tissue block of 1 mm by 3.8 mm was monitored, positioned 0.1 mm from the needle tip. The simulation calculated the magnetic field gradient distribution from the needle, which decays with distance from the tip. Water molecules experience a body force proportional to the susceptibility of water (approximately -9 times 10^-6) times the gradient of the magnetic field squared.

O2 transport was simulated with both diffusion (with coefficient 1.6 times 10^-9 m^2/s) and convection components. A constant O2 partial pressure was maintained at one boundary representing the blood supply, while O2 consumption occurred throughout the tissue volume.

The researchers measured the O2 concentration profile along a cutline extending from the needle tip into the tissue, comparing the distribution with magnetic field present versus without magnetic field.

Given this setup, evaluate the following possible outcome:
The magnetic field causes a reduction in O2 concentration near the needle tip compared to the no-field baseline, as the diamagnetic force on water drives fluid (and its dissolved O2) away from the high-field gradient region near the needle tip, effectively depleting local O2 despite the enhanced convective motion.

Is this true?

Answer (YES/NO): NO